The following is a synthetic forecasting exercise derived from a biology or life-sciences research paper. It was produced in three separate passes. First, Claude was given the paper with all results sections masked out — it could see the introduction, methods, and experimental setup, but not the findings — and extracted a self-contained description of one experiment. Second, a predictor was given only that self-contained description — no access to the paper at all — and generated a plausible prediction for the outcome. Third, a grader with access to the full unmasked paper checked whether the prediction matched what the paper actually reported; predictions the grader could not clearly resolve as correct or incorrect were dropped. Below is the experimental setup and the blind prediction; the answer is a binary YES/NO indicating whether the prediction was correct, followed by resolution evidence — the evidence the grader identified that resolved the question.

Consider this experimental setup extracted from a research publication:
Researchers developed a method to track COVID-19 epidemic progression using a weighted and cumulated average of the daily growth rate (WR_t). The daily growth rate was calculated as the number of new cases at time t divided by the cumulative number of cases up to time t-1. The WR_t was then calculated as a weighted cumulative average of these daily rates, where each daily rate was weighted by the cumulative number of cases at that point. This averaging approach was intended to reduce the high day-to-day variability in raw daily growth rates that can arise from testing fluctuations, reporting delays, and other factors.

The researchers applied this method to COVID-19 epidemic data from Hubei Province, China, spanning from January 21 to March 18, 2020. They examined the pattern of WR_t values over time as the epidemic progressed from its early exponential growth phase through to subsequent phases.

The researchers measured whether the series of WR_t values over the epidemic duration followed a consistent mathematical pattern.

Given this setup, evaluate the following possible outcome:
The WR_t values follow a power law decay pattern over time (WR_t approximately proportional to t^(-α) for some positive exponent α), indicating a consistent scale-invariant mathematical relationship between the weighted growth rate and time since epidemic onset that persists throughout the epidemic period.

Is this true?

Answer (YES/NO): NO